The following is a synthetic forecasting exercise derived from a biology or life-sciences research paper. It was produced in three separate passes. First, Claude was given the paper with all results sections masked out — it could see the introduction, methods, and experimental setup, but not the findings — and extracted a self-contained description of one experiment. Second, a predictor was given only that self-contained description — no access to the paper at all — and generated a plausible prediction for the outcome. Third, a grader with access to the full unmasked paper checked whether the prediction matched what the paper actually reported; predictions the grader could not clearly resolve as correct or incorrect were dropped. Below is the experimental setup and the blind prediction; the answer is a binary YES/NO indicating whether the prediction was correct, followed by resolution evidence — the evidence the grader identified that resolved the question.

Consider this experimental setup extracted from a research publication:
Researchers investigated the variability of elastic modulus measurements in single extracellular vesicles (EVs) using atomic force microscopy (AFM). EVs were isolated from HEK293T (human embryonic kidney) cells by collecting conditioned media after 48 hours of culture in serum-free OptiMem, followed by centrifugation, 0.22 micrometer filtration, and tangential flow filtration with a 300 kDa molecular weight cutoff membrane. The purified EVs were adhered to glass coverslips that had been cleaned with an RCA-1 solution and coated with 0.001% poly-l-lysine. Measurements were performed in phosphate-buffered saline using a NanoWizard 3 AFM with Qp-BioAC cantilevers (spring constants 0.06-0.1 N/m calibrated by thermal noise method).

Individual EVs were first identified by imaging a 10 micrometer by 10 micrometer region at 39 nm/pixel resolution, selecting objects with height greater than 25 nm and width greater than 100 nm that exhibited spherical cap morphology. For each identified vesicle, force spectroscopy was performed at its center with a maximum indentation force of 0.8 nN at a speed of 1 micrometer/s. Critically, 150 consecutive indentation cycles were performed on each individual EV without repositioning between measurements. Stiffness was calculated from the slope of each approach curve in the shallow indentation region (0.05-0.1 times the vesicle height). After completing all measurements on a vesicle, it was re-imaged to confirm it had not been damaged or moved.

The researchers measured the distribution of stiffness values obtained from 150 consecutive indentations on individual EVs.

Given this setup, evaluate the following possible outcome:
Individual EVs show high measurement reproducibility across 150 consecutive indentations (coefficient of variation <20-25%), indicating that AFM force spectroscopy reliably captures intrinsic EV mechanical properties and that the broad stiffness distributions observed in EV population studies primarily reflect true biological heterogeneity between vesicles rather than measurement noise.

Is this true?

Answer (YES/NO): NO